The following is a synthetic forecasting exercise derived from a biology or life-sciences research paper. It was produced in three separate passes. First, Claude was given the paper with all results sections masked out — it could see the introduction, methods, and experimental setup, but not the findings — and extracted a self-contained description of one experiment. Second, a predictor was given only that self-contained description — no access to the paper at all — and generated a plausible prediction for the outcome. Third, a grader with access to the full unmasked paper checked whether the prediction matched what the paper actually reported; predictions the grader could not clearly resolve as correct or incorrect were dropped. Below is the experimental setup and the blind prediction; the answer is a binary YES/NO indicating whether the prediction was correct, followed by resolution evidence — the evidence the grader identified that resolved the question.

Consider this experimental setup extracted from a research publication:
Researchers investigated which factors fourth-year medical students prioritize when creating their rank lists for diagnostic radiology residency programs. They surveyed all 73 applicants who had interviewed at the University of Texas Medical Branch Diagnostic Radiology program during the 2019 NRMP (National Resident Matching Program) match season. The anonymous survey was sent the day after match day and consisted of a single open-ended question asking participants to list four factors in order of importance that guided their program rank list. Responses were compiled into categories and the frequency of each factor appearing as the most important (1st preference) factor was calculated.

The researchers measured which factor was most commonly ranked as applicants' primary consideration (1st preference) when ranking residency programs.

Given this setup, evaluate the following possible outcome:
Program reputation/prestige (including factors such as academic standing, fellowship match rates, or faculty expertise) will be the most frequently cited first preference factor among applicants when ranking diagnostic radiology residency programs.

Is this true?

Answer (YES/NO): YES